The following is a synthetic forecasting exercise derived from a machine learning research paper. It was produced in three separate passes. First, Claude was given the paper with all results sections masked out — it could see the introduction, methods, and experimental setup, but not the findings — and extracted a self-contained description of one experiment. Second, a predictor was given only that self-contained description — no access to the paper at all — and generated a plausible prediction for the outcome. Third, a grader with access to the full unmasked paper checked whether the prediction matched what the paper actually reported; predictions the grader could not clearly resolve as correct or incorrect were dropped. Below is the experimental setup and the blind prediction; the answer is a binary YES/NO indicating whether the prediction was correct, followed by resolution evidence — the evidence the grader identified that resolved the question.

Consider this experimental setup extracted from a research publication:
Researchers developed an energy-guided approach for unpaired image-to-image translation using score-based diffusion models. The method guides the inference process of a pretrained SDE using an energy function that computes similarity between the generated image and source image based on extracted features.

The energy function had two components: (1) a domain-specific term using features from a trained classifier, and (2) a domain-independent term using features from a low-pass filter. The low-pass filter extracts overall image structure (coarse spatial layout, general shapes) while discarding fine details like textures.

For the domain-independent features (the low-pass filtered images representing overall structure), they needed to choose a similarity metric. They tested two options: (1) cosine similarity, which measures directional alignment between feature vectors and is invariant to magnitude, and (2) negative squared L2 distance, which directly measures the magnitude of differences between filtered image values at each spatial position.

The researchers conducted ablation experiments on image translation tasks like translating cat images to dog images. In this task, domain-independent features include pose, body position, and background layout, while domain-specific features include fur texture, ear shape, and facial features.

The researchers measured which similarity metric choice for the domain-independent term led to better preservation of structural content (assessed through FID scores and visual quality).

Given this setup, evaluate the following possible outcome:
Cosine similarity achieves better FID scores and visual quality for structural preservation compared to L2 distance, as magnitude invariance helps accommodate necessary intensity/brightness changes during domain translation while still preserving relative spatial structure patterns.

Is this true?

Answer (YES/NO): NO